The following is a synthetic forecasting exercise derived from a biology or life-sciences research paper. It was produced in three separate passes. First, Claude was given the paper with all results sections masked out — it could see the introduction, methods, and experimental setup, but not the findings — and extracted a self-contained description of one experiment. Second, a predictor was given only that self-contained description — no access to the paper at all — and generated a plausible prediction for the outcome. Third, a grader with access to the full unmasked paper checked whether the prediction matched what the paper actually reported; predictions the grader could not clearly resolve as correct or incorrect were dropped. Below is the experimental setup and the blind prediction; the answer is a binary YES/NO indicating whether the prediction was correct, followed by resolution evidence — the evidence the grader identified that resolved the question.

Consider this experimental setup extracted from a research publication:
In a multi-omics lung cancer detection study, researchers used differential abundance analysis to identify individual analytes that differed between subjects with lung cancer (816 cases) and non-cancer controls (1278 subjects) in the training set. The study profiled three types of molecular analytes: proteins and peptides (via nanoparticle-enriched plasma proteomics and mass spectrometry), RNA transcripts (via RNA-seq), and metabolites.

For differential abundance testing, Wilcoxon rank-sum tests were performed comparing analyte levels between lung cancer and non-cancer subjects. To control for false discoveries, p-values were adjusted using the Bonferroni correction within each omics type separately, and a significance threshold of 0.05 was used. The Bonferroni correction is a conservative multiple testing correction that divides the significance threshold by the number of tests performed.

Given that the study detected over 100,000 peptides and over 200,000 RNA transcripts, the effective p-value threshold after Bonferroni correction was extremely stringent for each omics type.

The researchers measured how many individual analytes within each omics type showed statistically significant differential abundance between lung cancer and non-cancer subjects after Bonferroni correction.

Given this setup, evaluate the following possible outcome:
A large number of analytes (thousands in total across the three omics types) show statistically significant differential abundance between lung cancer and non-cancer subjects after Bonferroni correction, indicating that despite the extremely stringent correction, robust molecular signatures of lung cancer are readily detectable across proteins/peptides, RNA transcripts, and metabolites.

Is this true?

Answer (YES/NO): YES